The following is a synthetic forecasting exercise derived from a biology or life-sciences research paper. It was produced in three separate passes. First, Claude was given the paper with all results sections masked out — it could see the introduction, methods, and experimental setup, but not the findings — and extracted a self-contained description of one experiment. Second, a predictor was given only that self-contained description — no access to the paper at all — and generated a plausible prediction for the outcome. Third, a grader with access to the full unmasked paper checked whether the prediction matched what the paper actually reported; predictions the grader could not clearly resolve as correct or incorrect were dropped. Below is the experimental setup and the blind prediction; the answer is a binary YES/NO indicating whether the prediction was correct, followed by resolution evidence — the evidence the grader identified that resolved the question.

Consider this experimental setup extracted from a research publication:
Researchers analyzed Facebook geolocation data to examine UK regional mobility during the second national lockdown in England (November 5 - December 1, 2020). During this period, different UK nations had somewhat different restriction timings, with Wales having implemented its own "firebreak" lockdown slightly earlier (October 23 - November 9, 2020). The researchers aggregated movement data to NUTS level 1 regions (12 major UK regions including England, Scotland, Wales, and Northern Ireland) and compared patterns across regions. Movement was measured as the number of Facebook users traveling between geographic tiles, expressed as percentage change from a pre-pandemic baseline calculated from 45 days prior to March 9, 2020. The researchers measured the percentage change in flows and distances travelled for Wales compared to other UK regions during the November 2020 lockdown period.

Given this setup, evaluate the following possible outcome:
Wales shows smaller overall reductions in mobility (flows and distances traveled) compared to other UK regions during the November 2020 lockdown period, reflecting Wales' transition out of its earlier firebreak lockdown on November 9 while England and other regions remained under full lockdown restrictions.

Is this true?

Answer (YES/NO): YES